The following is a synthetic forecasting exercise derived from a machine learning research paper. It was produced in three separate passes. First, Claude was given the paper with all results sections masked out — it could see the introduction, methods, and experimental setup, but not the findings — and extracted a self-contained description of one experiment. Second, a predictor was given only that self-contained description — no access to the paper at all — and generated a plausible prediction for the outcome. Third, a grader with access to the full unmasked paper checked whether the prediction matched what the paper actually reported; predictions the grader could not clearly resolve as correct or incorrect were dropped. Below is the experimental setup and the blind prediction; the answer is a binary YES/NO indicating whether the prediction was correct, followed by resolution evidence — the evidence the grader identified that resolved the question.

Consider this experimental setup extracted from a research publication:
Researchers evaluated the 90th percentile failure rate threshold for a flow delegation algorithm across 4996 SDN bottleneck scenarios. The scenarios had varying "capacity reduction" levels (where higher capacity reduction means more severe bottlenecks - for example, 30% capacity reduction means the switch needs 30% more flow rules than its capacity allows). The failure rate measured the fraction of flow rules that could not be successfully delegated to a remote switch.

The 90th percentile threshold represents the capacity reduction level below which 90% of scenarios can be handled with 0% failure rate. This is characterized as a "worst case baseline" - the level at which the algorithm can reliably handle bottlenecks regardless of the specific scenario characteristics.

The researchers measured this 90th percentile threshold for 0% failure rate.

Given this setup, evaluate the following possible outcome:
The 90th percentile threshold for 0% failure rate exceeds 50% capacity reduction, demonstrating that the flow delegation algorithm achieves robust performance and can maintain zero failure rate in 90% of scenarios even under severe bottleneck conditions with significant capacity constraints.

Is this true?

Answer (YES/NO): NO